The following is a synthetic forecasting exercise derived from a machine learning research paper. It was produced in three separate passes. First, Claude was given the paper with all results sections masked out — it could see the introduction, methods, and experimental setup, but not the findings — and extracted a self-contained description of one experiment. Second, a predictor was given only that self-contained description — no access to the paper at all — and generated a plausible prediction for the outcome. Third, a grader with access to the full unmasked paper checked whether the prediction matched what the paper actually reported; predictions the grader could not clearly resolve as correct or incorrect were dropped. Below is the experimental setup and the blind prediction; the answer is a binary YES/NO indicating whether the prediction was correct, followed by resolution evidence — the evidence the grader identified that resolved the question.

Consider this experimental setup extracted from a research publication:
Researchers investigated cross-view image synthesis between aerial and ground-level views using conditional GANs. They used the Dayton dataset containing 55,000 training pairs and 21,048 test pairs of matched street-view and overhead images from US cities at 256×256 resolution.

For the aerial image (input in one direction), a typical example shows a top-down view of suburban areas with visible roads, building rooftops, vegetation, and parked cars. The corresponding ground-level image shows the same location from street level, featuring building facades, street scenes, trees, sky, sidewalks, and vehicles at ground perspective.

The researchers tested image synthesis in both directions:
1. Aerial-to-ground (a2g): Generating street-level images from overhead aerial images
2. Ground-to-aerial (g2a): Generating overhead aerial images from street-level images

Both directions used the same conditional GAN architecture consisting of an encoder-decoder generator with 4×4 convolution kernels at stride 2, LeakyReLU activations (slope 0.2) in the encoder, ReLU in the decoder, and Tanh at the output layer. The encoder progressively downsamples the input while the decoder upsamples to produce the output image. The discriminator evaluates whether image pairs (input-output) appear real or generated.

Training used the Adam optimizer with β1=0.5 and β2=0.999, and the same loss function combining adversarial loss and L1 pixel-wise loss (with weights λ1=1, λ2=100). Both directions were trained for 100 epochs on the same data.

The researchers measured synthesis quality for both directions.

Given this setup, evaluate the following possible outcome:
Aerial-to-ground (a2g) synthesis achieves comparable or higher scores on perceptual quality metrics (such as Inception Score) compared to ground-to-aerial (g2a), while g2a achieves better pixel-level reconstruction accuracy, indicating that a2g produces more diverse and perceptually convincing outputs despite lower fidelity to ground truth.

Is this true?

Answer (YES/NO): NO